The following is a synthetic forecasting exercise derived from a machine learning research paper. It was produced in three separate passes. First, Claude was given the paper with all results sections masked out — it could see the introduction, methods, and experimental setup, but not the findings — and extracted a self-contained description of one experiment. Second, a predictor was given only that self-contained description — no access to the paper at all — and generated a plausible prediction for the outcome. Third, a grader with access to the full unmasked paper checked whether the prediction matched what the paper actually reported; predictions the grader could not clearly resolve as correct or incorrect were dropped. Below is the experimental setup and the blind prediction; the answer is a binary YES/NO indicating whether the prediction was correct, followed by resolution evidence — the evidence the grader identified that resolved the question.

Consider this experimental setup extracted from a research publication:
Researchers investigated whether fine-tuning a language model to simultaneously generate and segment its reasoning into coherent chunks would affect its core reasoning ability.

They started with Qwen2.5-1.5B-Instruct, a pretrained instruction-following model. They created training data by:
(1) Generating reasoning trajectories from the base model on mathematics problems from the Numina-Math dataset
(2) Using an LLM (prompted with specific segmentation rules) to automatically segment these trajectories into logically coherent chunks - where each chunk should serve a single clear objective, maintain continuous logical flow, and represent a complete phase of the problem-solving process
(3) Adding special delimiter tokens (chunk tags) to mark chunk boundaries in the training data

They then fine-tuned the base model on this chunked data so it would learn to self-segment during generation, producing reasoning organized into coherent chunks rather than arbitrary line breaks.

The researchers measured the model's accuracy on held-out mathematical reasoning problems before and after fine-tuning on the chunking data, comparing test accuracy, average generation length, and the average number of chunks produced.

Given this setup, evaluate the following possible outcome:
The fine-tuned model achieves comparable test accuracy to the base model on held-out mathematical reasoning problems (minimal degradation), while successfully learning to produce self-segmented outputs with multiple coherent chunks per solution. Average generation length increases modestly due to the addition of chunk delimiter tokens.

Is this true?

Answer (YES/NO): YES